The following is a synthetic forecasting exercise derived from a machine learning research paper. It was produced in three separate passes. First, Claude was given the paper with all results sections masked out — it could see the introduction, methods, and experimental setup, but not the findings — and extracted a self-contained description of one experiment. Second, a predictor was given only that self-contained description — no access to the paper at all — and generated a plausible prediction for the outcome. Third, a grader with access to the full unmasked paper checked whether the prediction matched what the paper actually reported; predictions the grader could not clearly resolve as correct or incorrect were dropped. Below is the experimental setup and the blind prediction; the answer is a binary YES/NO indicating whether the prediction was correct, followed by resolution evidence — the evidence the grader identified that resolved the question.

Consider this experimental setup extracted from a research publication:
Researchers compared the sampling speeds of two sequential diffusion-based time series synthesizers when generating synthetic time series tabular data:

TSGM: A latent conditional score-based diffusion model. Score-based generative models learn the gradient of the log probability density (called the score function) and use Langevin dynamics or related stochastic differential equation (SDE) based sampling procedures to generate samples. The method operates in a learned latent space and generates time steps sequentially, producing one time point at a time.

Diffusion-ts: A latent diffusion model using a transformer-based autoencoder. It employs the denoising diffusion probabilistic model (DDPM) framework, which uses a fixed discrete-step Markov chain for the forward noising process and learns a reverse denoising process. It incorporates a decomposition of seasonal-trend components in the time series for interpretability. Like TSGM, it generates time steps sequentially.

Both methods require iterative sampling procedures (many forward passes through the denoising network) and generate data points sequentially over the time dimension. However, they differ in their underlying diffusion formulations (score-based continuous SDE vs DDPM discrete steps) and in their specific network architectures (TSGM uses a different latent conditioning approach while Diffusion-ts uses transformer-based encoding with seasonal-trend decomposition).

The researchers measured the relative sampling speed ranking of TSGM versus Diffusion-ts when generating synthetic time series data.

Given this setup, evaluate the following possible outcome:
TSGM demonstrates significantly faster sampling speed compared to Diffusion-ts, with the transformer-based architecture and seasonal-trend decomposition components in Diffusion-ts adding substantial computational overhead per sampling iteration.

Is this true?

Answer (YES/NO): NO